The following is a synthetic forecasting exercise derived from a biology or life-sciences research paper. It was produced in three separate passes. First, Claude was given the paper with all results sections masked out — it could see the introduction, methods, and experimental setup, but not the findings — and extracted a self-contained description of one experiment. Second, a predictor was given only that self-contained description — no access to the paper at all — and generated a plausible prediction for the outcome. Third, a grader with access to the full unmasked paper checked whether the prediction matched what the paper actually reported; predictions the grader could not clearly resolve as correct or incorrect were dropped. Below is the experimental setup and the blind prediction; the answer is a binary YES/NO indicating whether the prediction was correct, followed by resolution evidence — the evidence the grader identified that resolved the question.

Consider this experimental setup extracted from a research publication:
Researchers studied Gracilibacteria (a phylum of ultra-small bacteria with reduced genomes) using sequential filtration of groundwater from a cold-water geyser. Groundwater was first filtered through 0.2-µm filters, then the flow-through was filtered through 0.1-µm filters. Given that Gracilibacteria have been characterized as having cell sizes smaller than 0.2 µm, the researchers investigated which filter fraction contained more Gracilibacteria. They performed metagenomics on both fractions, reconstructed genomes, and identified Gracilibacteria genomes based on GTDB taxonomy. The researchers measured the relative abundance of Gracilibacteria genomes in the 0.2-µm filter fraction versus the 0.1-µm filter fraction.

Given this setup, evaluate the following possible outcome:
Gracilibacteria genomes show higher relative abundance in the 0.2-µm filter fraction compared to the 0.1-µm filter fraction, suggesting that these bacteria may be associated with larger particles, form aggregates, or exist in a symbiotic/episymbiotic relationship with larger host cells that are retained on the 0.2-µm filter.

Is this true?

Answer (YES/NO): YES